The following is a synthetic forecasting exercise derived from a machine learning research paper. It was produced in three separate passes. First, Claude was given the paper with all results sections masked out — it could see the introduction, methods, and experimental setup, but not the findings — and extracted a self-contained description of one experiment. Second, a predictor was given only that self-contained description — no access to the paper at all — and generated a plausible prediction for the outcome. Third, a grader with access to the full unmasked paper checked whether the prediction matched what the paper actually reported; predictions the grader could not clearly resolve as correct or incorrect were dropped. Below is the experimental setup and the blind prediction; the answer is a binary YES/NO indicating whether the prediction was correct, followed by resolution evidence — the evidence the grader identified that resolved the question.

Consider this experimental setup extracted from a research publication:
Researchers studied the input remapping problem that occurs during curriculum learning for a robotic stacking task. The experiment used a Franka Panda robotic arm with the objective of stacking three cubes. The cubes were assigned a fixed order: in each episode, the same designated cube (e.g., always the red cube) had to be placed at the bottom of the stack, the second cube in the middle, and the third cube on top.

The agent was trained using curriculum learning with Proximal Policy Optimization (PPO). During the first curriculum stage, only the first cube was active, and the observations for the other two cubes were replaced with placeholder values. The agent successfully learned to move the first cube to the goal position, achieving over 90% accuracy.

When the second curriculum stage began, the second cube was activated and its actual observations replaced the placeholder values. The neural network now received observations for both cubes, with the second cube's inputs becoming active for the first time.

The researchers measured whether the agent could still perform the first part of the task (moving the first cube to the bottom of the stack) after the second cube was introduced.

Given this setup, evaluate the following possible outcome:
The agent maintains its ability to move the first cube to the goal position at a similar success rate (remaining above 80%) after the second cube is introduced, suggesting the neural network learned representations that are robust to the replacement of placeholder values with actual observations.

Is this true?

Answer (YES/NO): NO